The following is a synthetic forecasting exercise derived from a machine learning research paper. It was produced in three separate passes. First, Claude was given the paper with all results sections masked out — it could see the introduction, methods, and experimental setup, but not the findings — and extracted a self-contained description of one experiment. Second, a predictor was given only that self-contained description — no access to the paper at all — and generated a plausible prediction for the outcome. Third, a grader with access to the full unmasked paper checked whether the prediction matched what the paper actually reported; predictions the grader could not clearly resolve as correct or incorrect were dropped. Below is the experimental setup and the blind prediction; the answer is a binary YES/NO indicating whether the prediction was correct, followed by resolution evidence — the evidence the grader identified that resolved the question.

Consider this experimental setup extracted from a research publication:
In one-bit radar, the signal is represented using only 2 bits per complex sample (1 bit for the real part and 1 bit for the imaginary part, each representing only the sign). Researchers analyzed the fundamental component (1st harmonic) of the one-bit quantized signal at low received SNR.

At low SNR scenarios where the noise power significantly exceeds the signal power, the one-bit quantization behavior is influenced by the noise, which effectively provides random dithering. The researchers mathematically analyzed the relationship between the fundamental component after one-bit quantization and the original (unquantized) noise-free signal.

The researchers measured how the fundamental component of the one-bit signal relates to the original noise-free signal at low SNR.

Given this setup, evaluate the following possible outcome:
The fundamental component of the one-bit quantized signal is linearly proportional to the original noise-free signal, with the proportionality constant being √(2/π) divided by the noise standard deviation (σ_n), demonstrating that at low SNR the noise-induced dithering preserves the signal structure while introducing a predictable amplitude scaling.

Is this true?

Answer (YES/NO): YES